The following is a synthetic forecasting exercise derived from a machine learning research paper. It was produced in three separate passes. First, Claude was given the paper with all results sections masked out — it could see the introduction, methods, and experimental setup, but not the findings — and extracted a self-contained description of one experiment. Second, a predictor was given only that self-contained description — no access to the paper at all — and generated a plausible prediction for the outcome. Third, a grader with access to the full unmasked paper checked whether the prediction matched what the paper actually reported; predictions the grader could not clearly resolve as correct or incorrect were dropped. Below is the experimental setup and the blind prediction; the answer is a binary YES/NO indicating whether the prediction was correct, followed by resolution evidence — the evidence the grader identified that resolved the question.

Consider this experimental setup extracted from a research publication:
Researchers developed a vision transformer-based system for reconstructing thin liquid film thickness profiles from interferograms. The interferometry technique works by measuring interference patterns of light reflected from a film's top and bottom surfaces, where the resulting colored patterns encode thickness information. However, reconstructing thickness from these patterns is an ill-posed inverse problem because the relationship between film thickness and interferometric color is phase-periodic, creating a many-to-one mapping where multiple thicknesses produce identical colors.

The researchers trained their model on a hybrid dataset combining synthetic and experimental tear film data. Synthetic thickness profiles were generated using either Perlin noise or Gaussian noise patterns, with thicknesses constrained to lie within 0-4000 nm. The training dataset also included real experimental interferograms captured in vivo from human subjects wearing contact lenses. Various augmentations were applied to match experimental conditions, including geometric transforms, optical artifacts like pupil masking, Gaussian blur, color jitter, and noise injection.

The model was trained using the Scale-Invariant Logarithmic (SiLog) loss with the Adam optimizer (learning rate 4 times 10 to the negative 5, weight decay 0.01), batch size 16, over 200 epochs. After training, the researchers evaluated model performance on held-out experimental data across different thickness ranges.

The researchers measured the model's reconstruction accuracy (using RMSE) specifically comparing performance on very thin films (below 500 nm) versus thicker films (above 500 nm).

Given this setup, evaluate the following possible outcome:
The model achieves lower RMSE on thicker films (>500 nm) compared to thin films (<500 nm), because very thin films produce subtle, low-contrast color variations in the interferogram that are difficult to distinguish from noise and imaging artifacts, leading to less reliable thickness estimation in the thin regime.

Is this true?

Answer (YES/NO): YES